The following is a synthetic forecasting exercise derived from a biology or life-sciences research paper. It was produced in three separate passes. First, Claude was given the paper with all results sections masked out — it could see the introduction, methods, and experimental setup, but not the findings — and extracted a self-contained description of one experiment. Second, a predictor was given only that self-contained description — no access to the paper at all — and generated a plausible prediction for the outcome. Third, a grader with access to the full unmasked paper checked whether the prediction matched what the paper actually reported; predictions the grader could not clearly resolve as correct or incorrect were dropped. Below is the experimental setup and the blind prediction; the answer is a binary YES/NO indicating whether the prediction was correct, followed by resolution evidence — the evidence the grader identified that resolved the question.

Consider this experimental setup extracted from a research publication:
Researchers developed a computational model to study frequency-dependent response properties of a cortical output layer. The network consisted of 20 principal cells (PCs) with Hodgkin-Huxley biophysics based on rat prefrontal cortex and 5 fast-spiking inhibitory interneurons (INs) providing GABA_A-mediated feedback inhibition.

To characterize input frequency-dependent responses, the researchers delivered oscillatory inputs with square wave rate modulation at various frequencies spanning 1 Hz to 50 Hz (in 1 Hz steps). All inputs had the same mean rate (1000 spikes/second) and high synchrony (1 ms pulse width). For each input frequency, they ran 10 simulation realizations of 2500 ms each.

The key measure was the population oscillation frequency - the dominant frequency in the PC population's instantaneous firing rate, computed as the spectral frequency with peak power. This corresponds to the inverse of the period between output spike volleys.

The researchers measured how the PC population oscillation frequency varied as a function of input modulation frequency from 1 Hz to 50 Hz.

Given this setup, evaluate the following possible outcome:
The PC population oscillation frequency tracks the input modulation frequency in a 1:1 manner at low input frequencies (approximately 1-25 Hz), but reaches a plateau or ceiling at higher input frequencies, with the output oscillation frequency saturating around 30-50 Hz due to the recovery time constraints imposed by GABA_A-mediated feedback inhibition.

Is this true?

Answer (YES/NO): NO